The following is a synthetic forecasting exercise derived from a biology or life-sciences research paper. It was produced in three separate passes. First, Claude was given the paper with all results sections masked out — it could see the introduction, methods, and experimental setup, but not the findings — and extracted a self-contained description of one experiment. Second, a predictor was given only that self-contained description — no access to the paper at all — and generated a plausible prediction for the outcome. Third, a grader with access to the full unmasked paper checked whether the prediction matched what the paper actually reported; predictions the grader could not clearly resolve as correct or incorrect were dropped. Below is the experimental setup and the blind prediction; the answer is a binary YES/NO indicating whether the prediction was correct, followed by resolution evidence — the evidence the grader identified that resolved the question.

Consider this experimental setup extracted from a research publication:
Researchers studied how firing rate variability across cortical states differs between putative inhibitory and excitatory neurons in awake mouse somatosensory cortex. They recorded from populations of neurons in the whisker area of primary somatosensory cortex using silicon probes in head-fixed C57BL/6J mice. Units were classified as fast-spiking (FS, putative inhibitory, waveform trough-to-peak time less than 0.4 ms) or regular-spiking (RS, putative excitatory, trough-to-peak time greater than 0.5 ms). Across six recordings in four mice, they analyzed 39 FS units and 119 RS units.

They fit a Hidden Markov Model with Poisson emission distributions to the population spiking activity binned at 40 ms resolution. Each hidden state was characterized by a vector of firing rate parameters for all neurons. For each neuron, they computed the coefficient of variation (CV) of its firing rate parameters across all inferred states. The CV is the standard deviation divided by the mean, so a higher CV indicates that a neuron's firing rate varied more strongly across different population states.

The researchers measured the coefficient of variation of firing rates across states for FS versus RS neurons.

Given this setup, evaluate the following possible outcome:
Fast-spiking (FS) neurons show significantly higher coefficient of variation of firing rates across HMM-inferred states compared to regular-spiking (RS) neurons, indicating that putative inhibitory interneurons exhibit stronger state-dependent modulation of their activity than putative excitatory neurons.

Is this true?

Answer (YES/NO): YES